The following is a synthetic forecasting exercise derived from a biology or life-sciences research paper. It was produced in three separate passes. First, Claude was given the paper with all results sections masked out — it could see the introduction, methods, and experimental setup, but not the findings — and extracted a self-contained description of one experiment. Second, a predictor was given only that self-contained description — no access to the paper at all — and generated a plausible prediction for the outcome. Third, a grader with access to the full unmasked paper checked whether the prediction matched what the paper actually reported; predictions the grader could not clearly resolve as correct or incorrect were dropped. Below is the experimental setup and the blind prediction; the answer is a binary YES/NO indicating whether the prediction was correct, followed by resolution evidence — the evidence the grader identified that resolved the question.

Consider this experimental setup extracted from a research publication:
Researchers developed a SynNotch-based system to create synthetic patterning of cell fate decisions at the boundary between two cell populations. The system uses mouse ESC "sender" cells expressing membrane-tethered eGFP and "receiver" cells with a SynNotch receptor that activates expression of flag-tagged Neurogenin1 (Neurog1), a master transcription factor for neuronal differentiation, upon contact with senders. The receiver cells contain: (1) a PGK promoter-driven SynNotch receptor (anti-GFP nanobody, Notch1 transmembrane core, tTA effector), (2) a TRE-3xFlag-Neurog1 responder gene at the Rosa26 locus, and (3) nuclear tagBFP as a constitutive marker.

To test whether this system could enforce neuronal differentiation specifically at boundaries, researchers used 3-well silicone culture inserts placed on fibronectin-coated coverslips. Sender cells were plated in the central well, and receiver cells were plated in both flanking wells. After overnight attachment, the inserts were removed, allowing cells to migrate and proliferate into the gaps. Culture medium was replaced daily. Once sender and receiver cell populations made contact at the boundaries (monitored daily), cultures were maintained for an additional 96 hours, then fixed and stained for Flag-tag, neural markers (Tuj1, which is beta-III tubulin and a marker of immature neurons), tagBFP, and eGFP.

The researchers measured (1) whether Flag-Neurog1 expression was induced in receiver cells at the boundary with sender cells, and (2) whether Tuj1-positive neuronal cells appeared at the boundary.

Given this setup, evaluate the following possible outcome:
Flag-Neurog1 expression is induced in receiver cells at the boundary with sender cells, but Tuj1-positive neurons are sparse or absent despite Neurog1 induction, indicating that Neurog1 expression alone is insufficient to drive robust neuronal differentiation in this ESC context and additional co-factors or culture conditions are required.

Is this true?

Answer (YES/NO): NO